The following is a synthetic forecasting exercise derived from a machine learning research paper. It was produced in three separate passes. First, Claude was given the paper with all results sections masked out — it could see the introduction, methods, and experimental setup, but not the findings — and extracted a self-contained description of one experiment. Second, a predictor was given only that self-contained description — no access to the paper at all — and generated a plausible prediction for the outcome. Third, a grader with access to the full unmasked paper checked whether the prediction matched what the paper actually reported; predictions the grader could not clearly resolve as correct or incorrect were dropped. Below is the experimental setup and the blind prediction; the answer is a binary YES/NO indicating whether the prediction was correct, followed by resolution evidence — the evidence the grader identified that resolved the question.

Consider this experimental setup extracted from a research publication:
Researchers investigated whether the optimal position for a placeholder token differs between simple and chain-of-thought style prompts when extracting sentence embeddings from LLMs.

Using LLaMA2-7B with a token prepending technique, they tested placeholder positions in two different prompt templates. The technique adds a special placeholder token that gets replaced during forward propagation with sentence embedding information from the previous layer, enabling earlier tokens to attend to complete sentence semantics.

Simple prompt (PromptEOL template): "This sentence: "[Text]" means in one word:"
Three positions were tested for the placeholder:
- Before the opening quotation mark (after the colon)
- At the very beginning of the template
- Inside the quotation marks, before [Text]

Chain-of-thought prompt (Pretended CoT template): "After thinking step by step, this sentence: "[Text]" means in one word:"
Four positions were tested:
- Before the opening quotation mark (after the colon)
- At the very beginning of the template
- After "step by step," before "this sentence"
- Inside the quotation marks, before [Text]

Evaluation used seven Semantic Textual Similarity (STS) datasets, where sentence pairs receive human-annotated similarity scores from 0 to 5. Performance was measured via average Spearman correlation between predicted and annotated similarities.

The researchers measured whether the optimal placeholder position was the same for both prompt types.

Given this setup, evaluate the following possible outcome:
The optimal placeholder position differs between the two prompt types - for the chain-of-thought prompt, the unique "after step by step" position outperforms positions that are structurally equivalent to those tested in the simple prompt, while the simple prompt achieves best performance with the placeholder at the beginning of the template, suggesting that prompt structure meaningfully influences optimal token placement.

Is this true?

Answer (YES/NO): NO